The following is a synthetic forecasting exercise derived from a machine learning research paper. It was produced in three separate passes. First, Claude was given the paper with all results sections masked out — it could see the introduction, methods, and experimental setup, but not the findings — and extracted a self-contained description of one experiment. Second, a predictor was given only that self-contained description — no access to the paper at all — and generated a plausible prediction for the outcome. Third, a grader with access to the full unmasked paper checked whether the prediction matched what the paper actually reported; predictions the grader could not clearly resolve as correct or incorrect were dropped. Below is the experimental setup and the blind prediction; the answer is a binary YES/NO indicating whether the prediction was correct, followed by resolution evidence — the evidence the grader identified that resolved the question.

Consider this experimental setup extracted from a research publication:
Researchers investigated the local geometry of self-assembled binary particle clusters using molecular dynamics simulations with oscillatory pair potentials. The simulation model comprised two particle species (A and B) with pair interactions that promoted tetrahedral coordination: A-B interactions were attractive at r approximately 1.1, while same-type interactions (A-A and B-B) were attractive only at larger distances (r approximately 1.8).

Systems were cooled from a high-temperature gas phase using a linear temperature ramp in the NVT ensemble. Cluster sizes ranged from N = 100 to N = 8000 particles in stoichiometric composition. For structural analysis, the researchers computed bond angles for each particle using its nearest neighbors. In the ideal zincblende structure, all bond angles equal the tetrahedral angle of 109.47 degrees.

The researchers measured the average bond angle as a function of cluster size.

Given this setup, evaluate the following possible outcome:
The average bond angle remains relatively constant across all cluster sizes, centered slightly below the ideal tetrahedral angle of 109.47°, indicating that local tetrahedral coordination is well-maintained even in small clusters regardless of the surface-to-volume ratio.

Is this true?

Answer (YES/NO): NO